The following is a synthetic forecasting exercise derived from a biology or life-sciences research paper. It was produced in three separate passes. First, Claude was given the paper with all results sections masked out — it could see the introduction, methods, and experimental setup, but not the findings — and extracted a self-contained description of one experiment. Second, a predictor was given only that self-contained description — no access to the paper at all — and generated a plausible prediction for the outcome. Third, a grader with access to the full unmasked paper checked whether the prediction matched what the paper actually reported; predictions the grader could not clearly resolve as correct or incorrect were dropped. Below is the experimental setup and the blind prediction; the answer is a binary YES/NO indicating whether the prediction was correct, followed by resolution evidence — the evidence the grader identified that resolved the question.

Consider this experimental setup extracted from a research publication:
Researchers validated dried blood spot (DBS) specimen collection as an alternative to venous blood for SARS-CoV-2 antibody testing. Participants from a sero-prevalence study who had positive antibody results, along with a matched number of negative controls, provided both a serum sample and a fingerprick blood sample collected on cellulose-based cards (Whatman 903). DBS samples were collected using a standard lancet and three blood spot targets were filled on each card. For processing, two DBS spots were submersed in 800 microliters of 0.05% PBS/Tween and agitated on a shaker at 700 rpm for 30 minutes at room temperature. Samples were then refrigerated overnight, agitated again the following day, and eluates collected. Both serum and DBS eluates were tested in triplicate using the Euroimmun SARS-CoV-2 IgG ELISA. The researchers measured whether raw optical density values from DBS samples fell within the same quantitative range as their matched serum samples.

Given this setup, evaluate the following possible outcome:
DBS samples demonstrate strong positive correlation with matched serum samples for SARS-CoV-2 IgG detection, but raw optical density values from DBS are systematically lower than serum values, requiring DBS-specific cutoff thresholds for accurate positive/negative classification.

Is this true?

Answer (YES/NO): NO